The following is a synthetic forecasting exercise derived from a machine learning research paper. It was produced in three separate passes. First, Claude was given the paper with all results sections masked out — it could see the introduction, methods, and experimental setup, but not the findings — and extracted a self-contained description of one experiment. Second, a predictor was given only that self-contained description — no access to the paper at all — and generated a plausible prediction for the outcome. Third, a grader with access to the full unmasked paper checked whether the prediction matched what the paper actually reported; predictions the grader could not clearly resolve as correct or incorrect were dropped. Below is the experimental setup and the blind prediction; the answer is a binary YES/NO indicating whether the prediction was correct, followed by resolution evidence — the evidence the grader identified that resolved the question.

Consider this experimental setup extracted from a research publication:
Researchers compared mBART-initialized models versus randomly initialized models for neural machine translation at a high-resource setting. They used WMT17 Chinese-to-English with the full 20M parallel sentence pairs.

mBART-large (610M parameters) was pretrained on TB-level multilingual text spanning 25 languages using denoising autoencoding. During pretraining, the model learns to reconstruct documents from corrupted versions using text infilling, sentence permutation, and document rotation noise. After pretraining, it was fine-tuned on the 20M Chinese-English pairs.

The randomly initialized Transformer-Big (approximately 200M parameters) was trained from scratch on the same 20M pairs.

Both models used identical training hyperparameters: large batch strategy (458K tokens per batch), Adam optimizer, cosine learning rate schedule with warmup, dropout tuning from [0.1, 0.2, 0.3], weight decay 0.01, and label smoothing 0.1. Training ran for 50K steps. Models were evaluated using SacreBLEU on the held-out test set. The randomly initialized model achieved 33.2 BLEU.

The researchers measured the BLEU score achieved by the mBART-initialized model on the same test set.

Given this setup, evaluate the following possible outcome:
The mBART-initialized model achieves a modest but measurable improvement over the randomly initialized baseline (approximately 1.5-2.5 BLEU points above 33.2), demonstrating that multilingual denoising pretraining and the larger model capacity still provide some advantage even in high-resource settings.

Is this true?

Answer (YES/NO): NO